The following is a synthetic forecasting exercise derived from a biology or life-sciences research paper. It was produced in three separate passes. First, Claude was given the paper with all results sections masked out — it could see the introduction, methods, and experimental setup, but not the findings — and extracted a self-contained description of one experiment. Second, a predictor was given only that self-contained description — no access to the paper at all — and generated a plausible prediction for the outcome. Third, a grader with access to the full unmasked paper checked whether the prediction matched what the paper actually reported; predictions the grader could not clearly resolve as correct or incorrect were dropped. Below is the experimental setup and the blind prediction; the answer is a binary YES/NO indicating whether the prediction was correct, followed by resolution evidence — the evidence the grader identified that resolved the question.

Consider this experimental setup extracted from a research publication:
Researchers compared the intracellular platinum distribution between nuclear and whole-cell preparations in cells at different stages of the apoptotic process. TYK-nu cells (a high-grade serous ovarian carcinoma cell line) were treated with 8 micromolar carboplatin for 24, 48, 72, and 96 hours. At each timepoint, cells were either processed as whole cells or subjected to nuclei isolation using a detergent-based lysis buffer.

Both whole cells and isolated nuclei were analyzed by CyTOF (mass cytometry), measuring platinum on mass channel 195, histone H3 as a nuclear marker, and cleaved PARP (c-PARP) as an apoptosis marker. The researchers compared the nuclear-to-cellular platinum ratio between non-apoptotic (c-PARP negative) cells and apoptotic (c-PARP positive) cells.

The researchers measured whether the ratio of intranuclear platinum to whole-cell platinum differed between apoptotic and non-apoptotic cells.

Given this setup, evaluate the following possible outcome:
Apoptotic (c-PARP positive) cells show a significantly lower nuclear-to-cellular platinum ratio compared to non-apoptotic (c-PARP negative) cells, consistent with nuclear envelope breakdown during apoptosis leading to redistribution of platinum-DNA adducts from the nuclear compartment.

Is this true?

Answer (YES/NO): NO